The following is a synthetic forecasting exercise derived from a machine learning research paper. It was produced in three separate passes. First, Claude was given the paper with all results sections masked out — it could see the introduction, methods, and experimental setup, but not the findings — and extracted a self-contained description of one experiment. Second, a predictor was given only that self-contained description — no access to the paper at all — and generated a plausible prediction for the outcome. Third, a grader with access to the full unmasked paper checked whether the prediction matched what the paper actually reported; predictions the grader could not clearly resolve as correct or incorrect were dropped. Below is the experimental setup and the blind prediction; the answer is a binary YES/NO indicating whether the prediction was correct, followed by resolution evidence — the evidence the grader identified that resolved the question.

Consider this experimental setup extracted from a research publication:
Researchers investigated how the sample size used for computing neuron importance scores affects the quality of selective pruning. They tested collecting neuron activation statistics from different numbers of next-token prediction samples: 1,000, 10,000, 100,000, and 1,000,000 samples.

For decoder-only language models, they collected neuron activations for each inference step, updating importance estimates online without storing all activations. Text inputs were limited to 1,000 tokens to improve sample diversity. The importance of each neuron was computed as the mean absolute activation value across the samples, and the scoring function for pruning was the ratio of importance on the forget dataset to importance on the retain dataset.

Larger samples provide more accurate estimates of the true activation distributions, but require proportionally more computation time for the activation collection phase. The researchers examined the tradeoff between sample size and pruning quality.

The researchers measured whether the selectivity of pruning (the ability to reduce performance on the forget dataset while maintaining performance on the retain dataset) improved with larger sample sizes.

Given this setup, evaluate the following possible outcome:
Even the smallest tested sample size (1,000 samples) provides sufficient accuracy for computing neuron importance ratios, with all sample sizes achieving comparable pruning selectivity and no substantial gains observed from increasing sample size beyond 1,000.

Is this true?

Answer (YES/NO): NO